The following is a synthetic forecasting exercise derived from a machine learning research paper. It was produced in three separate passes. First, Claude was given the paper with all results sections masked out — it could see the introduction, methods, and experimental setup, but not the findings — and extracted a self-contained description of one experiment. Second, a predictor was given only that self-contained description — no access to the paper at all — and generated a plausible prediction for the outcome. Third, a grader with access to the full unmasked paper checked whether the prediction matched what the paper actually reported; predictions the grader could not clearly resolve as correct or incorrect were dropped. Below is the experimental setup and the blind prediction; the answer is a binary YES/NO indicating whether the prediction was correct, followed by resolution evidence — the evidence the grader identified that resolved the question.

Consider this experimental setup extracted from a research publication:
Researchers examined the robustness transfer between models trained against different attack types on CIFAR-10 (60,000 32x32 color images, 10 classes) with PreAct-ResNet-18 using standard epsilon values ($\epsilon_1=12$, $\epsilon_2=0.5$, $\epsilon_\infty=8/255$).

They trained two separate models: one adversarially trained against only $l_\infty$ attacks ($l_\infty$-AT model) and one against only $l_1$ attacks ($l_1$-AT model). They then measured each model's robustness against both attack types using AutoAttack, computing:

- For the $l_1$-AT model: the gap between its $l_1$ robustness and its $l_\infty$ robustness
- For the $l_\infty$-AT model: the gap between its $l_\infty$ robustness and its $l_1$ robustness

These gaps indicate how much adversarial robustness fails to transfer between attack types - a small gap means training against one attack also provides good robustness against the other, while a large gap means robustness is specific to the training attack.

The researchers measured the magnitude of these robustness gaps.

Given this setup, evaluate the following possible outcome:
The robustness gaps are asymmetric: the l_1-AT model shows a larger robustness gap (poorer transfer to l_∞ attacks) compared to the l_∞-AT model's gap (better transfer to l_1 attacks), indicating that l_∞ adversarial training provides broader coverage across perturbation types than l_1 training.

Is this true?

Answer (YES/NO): NO